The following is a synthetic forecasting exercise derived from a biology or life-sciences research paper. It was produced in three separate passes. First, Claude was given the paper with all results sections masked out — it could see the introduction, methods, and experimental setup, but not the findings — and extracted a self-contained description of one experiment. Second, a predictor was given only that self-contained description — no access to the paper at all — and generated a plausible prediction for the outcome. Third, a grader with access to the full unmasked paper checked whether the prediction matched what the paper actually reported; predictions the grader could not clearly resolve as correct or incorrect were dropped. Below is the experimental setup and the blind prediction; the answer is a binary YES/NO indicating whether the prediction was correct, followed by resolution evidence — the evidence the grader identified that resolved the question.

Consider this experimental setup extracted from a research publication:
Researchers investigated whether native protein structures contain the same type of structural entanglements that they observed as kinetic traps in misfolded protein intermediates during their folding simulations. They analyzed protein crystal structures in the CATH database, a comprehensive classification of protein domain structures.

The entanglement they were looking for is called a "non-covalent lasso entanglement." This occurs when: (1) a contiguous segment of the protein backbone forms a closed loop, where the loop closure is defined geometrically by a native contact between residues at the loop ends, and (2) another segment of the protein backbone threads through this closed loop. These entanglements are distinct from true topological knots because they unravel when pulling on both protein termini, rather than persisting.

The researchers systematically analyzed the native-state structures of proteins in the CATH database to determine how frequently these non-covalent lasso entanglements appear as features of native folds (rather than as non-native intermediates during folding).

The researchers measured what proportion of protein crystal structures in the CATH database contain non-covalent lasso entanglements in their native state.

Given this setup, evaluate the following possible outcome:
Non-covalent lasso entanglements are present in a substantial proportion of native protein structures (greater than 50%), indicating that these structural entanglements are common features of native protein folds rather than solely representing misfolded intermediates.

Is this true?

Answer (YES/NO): NO